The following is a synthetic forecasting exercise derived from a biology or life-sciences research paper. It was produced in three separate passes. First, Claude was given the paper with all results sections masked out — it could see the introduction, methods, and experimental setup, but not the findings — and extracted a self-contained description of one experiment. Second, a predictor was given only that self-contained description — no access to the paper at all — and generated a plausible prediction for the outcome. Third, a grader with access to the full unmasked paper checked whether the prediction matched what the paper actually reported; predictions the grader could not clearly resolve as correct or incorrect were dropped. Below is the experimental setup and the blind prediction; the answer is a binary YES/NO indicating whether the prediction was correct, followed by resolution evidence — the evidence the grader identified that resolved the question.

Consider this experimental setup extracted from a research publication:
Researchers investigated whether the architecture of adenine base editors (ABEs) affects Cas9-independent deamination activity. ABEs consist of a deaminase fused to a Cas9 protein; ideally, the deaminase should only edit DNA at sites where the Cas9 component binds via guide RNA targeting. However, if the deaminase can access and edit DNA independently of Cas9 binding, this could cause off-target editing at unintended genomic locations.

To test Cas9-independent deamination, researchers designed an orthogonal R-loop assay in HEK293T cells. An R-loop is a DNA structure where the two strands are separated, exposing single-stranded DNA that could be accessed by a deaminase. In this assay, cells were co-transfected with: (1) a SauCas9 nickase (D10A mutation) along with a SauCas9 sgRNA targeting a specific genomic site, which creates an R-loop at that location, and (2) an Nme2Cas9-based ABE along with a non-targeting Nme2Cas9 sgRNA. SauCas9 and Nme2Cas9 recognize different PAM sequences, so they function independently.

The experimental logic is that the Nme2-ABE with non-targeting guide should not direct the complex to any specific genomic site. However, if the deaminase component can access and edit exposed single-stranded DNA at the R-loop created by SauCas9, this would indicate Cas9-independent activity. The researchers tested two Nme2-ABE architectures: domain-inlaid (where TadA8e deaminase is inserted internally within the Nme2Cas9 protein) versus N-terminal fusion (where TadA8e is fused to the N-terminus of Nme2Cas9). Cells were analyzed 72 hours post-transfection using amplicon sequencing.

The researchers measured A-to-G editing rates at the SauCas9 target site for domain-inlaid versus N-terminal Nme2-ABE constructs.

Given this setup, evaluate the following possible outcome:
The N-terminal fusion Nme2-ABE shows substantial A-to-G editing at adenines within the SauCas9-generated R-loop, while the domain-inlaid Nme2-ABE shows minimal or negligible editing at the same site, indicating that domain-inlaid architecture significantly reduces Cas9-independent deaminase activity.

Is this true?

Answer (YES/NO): YES